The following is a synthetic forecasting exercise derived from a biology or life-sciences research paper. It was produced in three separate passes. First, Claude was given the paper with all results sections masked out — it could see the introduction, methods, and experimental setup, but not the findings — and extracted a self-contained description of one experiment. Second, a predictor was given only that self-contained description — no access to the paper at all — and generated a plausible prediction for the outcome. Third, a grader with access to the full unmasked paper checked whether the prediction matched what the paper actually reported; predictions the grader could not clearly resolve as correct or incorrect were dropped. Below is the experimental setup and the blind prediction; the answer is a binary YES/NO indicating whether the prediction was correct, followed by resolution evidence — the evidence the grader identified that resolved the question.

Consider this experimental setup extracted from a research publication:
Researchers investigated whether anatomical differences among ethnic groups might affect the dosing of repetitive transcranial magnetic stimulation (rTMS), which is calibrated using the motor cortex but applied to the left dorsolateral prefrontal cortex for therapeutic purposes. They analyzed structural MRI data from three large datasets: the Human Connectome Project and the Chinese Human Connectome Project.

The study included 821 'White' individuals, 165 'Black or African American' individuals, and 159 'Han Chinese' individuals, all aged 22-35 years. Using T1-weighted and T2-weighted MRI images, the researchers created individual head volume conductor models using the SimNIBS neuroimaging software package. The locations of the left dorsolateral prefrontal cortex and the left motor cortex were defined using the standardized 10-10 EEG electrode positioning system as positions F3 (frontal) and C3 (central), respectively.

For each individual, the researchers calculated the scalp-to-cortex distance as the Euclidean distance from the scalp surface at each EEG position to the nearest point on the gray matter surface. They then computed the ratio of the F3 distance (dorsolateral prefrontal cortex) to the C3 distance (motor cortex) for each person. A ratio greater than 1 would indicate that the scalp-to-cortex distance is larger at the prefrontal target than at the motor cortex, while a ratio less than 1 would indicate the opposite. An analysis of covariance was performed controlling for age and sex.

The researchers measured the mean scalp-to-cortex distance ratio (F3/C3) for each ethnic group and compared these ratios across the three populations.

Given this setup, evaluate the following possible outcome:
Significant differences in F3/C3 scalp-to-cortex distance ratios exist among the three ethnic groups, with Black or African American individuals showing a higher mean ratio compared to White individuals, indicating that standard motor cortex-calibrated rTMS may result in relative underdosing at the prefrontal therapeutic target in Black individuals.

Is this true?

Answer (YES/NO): NO